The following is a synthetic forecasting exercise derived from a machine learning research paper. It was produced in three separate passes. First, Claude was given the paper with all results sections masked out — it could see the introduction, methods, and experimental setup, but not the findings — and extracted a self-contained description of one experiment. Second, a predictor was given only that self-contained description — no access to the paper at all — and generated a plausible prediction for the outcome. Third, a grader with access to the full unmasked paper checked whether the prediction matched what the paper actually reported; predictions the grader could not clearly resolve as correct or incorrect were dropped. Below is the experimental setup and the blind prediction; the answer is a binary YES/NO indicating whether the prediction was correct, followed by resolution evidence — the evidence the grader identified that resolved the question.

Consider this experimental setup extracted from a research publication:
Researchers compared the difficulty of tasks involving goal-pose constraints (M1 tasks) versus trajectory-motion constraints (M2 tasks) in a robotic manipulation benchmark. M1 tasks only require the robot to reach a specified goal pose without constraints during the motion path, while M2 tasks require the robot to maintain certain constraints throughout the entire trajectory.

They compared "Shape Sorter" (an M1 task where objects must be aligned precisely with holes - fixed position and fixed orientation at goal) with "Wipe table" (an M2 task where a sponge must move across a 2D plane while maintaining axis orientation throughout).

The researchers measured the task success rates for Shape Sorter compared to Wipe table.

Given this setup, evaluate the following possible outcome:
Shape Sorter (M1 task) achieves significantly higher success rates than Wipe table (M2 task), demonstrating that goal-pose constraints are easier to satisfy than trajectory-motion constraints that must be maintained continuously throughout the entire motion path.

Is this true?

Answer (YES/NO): NO